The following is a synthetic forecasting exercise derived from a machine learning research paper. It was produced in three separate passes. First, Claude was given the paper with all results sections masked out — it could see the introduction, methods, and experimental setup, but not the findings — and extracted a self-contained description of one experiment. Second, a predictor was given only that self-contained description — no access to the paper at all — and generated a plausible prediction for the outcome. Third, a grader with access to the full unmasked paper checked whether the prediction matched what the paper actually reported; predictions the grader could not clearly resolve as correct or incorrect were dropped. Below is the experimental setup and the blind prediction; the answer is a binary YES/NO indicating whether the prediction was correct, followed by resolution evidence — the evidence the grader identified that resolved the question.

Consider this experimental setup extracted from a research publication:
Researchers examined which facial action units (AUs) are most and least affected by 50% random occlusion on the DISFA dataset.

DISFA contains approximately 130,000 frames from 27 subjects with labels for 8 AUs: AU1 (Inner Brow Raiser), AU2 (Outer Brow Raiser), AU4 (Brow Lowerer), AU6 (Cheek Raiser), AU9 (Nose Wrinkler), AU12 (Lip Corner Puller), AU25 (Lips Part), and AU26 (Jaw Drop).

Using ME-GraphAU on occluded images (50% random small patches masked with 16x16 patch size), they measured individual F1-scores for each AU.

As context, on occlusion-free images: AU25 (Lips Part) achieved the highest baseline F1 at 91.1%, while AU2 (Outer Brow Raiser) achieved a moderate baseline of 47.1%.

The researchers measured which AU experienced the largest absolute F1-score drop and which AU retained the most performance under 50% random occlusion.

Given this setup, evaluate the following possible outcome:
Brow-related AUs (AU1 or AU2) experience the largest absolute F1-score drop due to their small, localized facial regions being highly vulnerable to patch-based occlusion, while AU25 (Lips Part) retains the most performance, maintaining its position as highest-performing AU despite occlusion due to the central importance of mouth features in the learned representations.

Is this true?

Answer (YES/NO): NO